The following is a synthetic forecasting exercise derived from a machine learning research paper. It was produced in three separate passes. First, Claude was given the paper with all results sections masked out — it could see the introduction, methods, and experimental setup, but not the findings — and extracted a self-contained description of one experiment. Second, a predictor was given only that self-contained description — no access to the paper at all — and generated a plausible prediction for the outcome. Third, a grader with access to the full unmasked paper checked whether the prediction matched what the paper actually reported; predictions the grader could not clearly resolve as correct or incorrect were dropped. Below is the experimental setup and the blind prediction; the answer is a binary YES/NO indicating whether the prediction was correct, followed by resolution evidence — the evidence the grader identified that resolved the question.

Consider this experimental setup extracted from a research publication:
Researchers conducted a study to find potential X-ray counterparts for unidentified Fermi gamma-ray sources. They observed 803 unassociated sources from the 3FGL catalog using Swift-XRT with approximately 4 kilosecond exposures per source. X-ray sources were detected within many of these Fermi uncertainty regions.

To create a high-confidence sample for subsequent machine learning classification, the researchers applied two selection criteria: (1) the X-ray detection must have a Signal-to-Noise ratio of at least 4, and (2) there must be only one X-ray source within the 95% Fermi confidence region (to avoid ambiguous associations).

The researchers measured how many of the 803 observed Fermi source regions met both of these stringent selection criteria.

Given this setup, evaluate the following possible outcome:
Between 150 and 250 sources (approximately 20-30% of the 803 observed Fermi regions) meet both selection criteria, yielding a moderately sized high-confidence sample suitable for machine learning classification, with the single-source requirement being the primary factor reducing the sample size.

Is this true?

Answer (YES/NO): YES